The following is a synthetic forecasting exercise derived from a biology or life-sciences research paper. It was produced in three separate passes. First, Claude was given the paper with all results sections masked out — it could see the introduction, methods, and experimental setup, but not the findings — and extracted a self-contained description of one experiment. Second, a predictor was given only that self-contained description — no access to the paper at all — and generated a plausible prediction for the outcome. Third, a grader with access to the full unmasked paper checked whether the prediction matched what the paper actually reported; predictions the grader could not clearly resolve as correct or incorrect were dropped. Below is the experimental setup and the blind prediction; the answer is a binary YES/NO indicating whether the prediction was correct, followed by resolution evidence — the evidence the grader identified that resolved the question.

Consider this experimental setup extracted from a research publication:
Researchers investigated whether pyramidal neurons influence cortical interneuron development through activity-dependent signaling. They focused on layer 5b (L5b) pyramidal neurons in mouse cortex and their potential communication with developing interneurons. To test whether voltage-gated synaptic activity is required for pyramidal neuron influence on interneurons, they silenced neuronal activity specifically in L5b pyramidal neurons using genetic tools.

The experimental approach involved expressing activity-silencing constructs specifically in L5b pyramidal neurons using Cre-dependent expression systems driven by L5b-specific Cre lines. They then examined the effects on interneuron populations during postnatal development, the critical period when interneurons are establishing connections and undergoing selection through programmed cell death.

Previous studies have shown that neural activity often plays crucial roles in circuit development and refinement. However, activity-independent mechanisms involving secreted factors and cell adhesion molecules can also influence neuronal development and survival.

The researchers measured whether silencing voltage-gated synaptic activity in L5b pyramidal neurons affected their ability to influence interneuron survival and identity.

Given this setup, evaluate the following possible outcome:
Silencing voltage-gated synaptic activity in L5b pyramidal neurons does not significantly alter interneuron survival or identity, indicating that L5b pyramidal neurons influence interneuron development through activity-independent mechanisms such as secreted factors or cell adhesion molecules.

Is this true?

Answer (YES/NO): YES